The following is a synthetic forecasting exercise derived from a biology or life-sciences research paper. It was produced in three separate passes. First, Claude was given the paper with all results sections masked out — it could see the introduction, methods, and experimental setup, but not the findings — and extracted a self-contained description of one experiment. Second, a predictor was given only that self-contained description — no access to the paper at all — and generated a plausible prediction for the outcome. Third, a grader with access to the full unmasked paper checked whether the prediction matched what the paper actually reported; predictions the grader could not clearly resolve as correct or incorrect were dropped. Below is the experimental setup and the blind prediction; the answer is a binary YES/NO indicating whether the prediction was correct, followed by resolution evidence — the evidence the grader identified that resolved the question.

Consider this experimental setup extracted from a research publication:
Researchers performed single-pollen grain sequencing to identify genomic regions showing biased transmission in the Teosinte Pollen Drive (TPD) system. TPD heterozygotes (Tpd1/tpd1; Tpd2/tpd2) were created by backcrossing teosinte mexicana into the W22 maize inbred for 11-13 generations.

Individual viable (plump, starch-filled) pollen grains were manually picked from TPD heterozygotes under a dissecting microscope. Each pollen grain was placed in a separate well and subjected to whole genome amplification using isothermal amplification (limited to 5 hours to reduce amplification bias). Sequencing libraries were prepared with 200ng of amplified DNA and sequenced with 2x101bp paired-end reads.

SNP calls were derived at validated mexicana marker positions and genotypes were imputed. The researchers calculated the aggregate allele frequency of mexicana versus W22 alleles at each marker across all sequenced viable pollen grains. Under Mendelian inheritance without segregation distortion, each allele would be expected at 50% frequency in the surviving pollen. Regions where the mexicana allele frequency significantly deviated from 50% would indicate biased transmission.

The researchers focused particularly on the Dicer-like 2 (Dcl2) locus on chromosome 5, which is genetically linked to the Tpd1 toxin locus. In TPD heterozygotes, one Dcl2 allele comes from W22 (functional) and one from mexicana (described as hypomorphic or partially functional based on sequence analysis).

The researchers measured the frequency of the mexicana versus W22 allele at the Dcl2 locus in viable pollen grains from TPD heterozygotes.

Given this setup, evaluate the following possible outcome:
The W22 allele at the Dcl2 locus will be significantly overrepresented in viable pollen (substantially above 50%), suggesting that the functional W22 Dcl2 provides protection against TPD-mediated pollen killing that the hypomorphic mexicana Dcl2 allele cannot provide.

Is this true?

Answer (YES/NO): NO